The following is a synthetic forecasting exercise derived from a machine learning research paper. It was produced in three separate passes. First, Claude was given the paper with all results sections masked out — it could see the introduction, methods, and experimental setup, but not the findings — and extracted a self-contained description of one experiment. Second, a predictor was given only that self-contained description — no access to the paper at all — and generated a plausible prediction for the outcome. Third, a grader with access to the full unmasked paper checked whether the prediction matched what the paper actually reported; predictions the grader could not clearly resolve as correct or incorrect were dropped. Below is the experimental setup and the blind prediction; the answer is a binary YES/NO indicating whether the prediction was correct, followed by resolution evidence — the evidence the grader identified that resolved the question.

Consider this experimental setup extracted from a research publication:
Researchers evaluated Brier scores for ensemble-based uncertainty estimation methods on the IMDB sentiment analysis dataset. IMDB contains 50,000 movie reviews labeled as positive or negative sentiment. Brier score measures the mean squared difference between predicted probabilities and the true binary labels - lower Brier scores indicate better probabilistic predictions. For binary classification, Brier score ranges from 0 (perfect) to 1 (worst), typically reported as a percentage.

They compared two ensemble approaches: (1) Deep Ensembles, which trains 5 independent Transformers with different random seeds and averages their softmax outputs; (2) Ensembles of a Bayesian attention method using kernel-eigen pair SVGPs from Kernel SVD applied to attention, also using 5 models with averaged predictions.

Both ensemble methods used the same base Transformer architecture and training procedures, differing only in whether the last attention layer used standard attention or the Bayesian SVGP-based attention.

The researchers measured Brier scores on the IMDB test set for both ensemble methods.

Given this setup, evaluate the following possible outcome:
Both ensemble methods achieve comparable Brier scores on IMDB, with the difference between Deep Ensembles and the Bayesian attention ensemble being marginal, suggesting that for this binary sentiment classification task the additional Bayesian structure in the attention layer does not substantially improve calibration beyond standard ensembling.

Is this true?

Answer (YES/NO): YES